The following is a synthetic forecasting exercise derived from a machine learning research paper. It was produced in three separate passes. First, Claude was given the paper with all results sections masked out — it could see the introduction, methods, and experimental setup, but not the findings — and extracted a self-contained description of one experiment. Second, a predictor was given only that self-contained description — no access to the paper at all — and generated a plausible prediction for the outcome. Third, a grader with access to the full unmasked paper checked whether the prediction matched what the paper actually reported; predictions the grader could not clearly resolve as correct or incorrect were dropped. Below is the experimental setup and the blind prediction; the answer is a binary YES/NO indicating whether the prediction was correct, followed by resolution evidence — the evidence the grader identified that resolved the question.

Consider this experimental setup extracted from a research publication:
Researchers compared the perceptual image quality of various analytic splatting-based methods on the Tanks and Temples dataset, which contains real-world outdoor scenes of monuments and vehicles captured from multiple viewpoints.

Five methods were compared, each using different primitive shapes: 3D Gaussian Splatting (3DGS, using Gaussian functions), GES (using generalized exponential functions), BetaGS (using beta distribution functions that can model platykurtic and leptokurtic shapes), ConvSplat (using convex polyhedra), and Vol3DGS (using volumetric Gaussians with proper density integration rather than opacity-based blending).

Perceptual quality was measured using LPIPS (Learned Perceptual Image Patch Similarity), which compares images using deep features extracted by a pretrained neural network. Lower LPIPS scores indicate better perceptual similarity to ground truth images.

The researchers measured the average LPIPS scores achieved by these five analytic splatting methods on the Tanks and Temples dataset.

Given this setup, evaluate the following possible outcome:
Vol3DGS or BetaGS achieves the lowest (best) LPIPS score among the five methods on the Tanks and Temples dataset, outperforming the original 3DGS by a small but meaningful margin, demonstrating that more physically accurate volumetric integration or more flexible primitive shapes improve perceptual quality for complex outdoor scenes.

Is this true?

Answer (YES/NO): YES